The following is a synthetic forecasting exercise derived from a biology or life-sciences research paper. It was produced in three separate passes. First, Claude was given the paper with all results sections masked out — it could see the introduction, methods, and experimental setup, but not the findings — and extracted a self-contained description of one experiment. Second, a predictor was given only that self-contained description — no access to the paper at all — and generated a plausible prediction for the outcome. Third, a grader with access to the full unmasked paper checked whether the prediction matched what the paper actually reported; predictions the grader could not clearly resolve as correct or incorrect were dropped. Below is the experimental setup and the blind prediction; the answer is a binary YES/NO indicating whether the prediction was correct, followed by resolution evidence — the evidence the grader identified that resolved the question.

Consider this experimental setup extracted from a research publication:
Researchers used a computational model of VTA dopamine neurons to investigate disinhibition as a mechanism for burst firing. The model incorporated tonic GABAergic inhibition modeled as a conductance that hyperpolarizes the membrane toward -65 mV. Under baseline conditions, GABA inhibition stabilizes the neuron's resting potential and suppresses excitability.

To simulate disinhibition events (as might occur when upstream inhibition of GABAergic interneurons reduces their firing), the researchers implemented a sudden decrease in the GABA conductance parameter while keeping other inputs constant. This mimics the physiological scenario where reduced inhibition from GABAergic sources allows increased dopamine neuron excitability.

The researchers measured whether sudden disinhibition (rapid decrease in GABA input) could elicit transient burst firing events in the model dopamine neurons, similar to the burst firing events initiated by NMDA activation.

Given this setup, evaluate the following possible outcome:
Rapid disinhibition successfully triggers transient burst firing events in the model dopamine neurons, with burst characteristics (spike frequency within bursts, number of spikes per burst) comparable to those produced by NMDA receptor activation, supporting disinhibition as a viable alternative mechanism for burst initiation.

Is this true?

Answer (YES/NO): NO